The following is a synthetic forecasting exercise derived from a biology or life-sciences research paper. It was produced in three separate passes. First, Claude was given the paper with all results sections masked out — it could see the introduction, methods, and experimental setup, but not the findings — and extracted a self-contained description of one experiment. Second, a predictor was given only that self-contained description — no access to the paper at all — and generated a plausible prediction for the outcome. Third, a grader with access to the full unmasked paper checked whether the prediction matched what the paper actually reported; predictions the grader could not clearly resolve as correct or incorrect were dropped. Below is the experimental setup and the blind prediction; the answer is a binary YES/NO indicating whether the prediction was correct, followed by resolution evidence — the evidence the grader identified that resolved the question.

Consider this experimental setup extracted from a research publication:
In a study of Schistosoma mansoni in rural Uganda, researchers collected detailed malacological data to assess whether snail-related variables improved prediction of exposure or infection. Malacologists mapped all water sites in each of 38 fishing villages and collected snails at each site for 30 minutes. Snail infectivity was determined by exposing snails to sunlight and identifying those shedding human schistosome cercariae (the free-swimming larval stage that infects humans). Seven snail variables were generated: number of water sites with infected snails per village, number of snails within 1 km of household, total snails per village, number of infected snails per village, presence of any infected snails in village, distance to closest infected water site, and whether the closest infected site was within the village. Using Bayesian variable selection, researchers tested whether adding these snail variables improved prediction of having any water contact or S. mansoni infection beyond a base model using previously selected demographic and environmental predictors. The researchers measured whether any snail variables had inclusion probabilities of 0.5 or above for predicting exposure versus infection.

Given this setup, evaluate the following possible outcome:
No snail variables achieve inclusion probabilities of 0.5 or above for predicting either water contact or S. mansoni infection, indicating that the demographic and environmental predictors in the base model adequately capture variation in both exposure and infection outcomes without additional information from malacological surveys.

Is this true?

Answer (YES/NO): NO